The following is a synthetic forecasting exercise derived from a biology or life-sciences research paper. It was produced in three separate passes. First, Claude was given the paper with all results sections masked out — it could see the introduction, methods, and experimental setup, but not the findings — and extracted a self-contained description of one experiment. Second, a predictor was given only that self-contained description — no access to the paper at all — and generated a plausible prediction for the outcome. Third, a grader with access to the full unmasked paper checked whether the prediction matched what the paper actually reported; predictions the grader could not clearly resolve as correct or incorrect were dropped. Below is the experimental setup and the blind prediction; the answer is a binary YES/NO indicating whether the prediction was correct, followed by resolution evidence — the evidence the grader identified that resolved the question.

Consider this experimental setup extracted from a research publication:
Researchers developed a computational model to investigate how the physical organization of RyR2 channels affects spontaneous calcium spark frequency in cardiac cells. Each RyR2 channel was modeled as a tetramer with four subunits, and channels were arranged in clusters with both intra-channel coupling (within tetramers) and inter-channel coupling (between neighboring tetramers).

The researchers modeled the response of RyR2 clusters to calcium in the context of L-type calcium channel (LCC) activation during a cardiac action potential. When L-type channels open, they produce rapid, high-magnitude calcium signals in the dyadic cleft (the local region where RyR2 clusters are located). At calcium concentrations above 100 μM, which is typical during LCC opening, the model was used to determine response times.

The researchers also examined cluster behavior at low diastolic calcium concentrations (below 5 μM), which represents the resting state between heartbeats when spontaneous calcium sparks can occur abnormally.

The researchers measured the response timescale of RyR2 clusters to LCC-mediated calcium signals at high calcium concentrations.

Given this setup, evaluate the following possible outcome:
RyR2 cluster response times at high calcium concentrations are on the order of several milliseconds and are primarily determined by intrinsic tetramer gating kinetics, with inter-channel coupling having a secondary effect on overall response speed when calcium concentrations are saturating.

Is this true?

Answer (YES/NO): NO